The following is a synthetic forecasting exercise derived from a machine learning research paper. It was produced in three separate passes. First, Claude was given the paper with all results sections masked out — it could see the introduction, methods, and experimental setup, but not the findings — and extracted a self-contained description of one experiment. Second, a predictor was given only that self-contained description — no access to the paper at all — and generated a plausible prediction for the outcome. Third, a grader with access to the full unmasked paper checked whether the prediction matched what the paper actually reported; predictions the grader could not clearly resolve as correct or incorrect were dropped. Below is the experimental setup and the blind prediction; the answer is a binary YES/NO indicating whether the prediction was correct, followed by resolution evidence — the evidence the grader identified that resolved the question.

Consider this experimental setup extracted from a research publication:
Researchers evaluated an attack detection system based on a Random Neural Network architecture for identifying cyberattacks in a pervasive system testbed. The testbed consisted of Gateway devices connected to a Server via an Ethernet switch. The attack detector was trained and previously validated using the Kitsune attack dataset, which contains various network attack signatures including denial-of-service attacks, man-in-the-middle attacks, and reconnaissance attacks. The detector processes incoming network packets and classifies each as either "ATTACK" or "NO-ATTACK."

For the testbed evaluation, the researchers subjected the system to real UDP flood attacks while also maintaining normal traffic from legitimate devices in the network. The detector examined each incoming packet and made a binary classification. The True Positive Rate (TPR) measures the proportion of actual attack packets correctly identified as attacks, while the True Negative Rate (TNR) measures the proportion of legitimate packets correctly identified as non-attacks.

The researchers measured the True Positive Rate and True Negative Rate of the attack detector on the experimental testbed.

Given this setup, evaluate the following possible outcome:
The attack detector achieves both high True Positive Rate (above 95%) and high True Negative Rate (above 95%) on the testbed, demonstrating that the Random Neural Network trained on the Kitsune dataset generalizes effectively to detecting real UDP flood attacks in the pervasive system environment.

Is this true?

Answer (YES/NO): YES